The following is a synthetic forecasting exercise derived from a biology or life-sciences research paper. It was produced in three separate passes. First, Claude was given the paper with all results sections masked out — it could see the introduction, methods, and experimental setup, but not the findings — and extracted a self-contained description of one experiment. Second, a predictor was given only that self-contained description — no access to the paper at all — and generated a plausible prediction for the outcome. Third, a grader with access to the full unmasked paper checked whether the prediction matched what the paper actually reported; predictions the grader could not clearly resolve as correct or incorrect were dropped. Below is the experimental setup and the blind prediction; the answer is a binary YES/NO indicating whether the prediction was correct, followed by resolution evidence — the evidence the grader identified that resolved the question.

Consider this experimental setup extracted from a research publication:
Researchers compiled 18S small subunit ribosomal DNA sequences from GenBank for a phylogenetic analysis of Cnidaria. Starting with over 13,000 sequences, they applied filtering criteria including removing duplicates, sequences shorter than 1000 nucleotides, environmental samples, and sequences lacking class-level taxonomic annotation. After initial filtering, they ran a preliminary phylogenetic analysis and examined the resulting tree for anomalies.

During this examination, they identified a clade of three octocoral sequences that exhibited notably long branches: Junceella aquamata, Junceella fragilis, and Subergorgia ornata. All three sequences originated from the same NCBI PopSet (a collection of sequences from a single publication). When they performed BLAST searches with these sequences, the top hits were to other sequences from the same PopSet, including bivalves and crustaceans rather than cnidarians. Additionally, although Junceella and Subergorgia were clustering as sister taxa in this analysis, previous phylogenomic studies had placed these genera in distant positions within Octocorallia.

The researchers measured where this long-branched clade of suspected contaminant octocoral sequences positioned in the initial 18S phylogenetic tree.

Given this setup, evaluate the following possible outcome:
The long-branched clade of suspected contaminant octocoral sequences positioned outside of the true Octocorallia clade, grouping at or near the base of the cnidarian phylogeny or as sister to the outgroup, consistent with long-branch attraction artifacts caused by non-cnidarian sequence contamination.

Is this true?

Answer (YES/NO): NO